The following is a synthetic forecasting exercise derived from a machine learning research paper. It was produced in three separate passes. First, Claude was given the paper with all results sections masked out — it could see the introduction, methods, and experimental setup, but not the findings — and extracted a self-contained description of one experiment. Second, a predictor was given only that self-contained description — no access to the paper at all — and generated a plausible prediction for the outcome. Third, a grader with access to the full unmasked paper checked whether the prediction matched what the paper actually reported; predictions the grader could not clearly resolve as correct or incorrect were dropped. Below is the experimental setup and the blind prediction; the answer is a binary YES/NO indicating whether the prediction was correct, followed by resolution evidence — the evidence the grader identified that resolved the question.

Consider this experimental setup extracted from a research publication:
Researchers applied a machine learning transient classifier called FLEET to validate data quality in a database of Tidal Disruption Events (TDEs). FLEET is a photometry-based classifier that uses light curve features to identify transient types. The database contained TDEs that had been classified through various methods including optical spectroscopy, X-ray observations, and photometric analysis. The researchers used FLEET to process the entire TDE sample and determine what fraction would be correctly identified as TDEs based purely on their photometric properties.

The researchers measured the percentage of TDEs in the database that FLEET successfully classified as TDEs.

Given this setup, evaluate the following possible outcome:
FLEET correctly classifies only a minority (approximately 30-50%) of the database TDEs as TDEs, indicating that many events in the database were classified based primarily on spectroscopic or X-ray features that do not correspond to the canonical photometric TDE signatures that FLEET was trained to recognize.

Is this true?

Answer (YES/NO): NO